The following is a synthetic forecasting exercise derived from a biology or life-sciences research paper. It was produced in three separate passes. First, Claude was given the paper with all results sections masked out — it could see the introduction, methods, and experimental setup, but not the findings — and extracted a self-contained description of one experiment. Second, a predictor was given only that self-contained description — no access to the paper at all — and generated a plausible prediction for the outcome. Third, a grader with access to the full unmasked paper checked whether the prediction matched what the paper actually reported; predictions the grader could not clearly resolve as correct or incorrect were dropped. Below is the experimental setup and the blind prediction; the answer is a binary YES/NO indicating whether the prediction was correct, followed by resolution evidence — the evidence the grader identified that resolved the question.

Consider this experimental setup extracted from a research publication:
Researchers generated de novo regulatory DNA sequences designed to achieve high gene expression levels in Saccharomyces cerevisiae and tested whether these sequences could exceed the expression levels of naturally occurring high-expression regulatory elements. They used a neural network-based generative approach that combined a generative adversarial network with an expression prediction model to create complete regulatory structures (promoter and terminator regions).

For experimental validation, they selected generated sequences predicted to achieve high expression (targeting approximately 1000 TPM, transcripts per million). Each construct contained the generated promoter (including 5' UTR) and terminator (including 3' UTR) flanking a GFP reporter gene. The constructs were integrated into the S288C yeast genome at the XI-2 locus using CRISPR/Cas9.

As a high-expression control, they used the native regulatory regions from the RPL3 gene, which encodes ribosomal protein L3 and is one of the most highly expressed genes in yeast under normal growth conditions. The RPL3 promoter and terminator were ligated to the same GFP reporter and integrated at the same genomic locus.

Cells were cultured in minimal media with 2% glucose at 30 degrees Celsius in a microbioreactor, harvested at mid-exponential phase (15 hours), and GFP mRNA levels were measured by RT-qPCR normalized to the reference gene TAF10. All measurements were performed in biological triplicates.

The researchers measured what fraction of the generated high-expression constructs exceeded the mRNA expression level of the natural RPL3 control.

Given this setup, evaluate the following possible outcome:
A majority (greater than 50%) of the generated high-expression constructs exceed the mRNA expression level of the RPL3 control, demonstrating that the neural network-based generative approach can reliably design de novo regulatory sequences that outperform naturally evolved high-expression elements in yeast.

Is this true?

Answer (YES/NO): YES